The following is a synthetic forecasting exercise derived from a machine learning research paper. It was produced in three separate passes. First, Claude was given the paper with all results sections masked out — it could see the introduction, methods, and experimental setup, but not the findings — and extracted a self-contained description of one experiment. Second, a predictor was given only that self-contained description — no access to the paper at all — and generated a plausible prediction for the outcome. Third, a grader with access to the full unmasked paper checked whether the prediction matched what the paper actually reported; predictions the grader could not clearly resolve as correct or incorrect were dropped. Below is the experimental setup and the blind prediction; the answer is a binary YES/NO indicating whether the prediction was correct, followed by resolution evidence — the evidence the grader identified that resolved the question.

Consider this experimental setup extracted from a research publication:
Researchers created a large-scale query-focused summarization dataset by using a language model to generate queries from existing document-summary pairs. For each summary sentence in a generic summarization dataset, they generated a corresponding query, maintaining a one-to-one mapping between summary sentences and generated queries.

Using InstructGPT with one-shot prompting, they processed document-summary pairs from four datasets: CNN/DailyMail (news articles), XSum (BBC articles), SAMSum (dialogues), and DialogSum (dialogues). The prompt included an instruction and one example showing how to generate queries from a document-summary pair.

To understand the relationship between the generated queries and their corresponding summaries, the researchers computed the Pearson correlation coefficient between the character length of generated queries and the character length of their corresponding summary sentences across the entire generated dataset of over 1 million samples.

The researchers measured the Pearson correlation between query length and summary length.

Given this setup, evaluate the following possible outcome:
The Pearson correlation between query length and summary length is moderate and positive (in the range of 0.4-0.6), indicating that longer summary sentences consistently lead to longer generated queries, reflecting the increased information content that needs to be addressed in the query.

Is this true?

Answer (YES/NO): NO